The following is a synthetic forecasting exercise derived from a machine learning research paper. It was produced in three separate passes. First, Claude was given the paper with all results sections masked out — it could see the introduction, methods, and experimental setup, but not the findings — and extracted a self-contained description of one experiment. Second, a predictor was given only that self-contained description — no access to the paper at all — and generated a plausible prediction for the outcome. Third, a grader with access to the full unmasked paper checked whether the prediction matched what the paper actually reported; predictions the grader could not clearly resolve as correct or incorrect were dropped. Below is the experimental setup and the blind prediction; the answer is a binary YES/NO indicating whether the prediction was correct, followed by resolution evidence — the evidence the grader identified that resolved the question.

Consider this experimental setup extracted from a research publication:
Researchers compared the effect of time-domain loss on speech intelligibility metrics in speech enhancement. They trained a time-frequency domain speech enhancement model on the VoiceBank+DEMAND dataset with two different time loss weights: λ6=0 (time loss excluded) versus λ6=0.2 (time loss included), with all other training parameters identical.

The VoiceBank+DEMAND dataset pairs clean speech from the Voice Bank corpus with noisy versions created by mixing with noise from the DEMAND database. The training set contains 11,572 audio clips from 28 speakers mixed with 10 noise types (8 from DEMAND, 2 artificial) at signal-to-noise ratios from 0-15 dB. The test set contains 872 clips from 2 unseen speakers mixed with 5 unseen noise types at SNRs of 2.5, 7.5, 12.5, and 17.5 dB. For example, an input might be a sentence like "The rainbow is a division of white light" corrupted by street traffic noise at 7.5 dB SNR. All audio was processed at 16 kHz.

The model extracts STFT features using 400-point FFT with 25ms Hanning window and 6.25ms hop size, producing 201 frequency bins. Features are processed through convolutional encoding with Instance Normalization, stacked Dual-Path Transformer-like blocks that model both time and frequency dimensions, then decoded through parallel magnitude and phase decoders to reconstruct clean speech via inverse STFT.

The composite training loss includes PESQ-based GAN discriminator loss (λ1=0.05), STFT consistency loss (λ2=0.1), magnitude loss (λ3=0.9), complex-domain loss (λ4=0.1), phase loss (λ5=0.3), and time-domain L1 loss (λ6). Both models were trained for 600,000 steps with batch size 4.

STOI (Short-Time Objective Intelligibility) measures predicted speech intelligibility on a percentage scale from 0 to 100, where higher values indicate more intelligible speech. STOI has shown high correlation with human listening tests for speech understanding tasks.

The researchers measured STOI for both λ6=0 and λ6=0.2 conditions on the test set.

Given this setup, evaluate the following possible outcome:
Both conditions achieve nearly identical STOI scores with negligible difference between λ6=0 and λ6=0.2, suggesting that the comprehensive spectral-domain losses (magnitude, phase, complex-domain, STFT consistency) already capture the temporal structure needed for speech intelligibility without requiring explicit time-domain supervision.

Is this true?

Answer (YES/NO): YES